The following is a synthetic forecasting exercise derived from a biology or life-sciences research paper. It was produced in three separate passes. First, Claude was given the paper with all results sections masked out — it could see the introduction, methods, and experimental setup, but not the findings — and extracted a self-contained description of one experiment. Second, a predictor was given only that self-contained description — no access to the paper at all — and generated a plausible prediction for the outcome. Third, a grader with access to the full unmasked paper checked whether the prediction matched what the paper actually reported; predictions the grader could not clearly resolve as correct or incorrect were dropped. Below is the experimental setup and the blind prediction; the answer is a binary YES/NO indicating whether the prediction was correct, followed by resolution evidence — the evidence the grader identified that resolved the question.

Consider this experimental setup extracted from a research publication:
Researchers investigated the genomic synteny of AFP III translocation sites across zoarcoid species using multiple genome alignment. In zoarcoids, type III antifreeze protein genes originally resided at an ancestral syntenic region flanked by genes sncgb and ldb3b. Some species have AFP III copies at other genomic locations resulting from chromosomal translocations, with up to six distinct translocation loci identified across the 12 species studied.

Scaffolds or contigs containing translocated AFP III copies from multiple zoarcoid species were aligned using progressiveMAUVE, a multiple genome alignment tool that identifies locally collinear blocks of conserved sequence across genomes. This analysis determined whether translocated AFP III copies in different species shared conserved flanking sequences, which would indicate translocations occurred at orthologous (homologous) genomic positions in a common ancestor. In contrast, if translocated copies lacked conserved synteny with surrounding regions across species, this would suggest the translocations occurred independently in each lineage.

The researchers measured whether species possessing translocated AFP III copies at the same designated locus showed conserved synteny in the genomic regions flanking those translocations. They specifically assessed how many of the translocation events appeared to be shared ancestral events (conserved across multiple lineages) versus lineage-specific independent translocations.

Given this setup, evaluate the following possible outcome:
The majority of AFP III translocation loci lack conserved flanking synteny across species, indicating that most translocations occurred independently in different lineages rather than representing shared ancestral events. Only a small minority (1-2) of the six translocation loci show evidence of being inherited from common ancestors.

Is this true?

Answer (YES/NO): NO